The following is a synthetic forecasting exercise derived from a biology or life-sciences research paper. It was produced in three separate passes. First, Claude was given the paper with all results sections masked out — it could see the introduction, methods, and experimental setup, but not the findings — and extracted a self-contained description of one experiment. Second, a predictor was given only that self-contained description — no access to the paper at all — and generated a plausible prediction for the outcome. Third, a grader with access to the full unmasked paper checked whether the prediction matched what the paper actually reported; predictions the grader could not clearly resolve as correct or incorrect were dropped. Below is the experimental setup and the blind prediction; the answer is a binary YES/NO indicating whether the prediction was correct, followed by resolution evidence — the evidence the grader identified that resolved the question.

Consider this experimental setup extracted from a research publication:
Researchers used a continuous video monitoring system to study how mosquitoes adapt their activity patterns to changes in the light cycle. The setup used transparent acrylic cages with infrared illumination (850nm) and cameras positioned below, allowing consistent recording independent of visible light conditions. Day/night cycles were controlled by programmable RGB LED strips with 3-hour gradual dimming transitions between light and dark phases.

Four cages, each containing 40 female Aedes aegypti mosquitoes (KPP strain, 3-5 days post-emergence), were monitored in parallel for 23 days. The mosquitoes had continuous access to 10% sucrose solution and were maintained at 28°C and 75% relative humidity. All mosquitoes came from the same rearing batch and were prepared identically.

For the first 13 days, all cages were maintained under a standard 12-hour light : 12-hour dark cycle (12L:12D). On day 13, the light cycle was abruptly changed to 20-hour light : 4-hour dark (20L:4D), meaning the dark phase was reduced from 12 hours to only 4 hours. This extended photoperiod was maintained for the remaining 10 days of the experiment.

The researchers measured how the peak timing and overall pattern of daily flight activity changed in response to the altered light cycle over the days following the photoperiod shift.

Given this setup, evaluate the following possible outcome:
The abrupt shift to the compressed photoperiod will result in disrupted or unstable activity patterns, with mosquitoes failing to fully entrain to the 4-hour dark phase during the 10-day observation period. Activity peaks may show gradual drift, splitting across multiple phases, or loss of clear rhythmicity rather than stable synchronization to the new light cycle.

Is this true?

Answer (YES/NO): NO